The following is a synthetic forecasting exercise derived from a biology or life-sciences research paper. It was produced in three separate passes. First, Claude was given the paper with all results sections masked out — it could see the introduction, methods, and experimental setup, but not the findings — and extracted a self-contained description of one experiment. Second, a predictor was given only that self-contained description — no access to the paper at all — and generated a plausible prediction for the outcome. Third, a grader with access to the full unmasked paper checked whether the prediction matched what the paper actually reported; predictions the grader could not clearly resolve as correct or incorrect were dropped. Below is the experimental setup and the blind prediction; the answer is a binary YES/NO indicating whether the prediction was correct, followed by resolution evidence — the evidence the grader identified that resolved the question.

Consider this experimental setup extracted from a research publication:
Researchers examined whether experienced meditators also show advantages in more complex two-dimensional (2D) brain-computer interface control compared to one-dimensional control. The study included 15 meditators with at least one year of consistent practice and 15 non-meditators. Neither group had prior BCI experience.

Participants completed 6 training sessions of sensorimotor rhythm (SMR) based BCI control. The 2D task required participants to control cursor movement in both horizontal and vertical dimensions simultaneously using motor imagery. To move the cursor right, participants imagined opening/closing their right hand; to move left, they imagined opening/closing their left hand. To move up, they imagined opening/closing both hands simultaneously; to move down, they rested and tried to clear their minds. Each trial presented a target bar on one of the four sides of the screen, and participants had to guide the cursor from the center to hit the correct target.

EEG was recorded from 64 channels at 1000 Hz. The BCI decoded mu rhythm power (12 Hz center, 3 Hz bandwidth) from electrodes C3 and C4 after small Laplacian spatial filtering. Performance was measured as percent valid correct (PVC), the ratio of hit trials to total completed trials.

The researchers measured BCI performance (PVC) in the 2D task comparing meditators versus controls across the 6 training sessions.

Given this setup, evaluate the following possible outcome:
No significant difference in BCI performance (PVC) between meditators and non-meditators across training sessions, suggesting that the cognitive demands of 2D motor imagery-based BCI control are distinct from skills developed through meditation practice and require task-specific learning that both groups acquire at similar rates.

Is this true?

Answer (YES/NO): NO